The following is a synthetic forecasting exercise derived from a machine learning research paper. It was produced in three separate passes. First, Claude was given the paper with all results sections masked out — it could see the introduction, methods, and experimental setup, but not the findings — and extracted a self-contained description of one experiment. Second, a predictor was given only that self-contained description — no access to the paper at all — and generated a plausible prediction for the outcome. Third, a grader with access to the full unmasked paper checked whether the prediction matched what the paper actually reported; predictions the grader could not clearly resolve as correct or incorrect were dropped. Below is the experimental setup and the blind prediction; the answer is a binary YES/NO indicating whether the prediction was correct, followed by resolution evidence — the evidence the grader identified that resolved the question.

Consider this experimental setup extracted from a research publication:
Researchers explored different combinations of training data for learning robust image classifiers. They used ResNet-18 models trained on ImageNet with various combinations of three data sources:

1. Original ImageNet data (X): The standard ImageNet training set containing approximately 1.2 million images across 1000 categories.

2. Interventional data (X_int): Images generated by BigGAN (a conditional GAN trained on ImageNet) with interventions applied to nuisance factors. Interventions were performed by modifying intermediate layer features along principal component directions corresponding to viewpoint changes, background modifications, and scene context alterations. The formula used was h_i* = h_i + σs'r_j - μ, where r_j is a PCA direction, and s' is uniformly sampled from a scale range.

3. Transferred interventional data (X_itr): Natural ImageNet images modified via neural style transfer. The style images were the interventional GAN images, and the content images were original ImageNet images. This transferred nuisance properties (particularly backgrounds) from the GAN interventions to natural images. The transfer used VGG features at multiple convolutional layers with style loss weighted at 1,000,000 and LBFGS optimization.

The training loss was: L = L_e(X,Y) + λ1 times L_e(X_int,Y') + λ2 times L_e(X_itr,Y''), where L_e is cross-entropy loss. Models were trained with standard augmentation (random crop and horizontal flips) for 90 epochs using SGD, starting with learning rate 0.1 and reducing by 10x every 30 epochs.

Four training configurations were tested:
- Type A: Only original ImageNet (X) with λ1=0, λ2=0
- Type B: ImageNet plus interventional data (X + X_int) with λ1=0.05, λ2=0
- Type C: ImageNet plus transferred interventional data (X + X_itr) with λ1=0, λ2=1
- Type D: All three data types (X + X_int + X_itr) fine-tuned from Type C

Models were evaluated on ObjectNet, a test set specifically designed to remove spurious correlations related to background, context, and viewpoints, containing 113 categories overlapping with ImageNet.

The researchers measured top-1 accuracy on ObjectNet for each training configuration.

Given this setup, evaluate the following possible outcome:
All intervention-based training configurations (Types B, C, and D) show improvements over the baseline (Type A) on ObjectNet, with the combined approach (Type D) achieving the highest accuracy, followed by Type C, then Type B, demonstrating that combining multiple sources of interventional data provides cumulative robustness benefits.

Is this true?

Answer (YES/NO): YES